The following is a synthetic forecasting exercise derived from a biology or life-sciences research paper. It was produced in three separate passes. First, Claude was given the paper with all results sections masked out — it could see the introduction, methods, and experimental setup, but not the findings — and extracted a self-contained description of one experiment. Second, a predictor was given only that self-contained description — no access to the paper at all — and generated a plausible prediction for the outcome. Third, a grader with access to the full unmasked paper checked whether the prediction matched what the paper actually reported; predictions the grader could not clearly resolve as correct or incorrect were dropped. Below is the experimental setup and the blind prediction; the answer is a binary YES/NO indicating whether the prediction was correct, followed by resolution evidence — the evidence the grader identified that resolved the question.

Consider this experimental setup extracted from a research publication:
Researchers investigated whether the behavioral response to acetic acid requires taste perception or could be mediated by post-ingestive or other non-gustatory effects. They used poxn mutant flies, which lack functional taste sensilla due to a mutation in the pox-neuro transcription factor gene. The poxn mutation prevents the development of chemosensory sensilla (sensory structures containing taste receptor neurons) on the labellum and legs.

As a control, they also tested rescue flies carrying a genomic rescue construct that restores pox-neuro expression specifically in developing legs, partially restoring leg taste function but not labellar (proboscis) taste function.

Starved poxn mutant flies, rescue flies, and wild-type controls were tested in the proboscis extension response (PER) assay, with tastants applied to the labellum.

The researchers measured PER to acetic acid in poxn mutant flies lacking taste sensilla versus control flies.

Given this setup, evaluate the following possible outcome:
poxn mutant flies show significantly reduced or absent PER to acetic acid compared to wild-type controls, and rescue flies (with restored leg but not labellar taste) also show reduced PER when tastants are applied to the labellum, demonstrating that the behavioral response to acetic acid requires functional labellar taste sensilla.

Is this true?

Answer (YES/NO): NO